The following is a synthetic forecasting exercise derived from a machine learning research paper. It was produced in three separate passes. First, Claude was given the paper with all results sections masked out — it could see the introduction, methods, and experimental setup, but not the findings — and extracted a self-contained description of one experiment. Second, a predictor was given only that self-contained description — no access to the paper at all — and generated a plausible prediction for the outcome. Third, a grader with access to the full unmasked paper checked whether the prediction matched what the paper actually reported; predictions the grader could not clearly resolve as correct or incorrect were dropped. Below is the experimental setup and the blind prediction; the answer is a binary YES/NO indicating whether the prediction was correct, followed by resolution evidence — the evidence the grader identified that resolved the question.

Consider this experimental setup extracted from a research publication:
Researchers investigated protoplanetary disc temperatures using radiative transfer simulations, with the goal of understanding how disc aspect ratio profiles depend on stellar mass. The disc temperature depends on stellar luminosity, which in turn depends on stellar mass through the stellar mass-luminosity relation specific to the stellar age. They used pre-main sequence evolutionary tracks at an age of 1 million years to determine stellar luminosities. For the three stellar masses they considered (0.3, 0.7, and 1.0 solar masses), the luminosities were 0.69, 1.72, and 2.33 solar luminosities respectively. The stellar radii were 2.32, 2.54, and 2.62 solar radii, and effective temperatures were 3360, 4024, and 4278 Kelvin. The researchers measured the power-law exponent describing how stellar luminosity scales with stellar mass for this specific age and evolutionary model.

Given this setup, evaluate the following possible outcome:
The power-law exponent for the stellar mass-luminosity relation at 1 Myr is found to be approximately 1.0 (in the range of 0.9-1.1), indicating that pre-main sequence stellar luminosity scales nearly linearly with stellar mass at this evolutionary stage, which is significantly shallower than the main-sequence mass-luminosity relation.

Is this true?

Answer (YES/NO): YES